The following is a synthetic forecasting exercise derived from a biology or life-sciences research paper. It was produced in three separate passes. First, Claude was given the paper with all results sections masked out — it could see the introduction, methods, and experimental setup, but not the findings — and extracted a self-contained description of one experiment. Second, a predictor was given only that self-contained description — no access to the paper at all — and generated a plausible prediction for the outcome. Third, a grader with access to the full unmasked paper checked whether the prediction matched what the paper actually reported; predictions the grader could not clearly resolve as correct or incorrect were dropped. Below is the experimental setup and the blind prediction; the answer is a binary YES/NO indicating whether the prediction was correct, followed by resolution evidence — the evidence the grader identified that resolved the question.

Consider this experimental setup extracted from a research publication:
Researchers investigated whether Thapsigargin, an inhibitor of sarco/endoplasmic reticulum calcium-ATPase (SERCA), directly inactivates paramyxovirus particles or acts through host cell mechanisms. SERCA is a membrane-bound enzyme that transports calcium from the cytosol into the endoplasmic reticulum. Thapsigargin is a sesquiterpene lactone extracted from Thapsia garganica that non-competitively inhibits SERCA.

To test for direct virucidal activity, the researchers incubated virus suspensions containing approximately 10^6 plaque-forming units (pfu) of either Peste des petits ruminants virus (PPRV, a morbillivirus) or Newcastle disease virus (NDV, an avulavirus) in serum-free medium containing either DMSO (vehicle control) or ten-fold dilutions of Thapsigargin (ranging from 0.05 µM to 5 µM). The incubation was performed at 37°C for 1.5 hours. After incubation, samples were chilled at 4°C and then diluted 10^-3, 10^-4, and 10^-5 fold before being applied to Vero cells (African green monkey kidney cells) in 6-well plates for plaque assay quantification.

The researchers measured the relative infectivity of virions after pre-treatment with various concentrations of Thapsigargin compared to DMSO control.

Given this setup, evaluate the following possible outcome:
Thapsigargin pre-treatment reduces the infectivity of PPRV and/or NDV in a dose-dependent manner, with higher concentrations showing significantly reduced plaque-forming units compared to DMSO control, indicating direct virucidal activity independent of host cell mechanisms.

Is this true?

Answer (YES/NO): NO